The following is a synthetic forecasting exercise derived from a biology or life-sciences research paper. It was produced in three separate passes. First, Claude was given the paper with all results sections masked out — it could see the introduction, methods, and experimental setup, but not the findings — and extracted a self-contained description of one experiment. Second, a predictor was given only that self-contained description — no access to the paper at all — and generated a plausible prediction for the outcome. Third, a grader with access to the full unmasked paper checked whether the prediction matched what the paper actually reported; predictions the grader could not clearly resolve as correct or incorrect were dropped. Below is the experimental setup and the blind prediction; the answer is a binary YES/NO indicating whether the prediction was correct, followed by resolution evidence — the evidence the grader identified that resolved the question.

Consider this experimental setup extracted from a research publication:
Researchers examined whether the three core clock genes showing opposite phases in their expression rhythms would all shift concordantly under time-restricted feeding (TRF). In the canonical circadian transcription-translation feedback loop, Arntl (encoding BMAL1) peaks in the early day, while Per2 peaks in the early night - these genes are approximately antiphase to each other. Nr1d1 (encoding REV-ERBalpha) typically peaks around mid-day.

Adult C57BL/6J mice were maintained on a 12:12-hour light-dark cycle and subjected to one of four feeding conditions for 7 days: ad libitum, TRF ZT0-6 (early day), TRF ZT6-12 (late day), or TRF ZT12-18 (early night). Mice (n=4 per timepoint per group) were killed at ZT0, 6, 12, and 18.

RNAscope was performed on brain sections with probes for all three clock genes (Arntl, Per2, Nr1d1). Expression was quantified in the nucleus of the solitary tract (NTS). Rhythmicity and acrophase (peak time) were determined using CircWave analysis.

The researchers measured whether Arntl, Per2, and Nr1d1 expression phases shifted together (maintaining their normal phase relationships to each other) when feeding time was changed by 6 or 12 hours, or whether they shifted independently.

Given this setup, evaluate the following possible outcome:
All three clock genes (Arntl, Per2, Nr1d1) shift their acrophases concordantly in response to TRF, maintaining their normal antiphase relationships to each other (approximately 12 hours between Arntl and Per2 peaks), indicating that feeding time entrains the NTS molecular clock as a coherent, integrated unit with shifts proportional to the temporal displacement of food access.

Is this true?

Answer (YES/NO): NO